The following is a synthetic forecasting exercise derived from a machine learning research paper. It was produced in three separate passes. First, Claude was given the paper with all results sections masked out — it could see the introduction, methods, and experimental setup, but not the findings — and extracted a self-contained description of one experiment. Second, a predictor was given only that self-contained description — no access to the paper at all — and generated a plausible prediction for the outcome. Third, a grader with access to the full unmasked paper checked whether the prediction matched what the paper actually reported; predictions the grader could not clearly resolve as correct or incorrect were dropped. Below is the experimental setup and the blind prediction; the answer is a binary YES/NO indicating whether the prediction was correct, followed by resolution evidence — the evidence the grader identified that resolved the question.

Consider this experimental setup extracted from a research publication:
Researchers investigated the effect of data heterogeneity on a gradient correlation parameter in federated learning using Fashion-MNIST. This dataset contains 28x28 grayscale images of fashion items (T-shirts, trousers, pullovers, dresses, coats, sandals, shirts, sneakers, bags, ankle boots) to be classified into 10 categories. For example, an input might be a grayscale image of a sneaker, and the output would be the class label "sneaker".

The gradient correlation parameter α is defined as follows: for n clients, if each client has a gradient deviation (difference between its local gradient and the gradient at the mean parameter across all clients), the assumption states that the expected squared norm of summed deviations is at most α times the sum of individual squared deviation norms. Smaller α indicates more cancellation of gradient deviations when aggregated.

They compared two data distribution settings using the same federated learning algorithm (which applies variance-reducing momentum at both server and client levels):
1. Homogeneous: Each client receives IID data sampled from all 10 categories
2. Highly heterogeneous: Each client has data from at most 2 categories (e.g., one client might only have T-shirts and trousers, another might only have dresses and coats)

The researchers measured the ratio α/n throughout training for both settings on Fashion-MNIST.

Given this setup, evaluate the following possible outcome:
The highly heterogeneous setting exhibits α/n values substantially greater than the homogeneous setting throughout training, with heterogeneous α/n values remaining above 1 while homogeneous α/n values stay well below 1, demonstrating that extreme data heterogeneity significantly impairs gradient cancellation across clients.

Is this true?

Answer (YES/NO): NO